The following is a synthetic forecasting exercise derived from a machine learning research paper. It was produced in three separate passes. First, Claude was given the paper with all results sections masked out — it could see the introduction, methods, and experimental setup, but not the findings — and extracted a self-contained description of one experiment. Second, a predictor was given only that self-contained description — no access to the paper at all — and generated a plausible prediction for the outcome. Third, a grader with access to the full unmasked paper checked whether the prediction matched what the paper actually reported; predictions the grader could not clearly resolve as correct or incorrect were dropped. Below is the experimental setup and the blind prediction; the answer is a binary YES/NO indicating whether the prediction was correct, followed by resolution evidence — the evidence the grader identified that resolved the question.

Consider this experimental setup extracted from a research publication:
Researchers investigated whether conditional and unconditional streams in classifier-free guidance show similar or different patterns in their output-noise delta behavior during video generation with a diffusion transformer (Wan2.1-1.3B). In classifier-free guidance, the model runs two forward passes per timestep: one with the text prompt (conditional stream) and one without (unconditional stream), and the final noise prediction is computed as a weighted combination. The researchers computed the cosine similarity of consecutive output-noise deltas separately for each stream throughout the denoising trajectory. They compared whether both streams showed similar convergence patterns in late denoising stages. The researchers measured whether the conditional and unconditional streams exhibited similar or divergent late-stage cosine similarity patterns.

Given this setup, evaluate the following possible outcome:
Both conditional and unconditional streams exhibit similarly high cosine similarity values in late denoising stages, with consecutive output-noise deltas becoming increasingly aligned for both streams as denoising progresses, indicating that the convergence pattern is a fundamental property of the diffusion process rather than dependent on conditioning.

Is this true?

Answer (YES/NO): YES